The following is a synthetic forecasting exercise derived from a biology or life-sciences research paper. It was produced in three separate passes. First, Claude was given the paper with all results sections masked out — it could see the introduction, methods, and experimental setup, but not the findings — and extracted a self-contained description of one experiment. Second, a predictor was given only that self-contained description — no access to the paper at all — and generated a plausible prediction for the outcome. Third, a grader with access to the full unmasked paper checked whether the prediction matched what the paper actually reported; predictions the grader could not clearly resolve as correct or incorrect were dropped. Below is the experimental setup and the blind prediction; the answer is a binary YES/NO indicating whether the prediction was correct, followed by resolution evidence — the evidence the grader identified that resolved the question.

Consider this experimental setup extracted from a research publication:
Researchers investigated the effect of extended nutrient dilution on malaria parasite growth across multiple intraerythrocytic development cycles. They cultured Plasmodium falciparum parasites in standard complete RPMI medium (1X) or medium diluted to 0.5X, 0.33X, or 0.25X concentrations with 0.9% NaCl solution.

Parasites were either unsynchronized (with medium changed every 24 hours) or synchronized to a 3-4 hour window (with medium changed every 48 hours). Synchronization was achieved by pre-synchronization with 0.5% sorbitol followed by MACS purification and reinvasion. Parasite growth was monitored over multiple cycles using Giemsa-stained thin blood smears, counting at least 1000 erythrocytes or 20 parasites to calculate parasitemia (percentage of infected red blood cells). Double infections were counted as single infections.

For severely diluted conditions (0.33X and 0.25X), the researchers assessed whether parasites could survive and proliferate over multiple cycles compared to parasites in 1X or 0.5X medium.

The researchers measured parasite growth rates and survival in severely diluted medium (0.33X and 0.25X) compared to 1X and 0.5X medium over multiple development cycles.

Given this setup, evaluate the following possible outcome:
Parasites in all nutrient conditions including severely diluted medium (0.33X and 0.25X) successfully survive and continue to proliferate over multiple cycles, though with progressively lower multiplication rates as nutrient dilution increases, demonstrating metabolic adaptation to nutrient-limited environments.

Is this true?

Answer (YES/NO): NO